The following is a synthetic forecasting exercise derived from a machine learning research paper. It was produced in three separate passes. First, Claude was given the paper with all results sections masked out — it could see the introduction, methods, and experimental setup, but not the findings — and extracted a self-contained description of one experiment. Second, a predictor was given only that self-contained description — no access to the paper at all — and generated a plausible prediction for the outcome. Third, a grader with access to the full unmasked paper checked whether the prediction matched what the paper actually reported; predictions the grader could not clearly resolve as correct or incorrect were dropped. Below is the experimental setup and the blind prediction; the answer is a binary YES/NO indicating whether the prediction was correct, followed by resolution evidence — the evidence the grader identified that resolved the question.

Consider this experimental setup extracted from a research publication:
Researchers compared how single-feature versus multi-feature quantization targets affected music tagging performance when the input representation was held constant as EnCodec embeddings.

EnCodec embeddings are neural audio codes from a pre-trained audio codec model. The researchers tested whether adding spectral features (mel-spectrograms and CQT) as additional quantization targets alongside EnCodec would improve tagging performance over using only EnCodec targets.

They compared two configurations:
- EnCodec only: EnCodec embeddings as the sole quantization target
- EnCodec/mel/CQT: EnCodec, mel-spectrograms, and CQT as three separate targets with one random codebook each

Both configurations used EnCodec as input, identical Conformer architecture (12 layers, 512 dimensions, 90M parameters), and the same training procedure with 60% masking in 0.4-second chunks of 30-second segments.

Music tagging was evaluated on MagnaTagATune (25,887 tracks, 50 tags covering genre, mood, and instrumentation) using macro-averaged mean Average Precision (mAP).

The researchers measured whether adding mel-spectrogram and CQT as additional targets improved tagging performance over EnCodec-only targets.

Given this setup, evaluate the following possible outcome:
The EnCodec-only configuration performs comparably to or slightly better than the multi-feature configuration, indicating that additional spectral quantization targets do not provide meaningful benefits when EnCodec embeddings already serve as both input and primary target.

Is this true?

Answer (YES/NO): NO